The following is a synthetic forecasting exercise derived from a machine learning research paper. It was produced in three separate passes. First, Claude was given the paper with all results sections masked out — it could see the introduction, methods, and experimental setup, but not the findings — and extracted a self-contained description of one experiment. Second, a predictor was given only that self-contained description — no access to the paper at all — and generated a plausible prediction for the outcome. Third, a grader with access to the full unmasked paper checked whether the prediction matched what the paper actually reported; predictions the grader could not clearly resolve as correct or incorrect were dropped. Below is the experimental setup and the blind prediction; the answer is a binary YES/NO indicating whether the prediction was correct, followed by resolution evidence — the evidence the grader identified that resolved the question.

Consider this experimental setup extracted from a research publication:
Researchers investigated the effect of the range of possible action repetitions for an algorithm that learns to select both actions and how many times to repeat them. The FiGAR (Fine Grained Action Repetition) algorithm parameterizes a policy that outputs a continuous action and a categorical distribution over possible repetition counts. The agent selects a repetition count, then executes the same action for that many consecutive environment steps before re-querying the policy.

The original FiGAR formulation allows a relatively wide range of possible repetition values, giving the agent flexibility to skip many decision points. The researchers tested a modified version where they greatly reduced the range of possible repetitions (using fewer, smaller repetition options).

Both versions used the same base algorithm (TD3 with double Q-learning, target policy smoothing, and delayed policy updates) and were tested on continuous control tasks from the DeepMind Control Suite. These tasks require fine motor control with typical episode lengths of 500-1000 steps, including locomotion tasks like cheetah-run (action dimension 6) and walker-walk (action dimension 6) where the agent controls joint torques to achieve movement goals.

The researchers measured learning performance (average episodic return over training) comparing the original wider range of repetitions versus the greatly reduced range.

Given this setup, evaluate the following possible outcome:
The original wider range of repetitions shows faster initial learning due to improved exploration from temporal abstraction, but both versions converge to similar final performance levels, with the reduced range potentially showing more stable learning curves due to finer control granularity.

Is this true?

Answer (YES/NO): NO